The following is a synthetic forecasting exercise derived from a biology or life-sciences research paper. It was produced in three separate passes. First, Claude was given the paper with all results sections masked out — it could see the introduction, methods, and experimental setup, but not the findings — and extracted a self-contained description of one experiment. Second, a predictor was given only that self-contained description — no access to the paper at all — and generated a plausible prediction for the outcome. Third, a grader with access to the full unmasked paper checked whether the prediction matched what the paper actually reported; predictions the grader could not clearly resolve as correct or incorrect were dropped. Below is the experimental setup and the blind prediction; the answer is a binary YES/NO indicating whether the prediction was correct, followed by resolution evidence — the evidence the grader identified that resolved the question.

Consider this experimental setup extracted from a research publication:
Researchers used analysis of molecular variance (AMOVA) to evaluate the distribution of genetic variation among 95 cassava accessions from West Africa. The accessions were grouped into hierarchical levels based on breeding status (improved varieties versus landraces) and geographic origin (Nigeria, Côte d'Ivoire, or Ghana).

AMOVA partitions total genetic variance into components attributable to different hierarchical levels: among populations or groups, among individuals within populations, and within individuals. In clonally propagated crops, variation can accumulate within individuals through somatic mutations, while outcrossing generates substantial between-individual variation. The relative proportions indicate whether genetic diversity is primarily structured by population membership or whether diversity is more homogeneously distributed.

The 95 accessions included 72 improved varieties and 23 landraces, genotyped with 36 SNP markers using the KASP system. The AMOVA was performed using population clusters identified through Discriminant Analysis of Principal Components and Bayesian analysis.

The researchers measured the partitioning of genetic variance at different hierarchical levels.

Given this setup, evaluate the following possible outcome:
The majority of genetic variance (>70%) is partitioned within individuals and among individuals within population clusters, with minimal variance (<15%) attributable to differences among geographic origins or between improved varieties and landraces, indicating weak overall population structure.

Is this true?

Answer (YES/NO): YES